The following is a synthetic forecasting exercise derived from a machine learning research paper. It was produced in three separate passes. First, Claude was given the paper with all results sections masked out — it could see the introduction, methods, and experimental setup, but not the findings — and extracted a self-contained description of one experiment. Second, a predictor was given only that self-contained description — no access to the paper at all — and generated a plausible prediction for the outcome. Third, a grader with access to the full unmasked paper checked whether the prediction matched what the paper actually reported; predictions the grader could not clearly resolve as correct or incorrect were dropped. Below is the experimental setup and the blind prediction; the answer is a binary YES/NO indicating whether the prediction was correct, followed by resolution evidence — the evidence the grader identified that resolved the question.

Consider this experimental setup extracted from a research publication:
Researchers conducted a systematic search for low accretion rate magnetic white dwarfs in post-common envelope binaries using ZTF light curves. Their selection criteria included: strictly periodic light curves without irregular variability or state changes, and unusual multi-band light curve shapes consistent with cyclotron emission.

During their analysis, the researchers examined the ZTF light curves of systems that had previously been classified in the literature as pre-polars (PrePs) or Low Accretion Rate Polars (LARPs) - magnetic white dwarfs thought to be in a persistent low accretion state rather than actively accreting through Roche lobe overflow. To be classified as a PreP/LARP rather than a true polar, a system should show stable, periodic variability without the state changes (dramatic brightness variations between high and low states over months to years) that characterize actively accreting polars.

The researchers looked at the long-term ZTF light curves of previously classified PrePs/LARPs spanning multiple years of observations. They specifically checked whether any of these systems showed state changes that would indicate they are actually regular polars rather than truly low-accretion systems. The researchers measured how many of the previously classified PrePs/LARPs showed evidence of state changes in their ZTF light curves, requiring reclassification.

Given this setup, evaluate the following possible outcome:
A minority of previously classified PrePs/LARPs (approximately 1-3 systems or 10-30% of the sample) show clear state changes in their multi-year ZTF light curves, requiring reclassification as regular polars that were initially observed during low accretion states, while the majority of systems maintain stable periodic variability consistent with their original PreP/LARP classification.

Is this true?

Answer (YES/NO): YES